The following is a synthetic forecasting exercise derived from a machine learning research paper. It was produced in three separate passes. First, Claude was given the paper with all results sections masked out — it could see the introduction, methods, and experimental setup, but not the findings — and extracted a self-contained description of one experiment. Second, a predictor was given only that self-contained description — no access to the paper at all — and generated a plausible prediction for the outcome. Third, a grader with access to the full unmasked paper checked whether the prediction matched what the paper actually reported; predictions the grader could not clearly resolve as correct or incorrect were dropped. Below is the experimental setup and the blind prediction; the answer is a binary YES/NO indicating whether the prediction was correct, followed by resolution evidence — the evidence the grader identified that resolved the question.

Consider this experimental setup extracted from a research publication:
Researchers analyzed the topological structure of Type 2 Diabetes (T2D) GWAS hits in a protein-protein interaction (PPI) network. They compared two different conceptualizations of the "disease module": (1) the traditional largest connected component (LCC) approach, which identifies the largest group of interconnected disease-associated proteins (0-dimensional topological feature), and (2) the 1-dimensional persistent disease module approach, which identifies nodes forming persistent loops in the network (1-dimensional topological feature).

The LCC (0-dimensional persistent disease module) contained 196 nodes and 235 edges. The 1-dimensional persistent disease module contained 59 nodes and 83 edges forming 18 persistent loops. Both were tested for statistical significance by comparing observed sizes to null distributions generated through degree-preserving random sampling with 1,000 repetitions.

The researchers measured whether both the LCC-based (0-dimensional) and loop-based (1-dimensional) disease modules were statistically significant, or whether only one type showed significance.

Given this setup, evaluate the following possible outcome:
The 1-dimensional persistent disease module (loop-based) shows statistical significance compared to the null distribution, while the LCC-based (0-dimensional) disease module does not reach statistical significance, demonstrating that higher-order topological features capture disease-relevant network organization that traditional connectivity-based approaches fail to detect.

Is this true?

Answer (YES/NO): NO